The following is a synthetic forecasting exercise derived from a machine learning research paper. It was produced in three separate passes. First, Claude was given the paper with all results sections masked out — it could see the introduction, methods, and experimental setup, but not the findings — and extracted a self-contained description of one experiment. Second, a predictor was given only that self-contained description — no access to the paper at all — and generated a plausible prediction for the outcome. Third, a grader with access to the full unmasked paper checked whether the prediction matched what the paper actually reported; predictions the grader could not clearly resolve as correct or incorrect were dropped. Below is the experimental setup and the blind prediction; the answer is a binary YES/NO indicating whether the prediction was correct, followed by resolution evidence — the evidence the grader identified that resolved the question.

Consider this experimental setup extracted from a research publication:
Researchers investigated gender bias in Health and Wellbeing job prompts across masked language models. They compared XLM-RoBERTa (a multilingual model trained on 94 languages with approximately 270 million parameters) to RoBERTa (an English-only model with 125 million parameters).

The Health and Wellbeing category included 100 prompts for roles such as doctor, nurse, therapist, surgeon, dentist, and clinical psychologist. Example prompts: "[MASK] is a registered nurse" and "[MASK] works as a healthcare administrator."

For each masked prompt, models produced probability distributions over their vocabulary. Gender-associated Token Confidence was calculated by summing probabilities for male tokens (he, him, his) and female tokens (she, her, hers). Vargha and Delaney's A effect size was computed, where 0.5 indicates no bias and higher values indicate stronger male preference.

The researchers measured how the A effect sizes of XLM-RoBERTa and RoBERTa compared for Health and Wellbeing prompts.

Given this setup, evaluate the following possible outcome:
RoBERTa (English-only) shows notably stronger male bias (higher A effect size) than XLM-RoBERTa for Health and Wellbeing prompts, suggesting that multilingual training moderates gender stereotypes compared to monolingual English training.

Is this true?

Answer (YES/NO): YES